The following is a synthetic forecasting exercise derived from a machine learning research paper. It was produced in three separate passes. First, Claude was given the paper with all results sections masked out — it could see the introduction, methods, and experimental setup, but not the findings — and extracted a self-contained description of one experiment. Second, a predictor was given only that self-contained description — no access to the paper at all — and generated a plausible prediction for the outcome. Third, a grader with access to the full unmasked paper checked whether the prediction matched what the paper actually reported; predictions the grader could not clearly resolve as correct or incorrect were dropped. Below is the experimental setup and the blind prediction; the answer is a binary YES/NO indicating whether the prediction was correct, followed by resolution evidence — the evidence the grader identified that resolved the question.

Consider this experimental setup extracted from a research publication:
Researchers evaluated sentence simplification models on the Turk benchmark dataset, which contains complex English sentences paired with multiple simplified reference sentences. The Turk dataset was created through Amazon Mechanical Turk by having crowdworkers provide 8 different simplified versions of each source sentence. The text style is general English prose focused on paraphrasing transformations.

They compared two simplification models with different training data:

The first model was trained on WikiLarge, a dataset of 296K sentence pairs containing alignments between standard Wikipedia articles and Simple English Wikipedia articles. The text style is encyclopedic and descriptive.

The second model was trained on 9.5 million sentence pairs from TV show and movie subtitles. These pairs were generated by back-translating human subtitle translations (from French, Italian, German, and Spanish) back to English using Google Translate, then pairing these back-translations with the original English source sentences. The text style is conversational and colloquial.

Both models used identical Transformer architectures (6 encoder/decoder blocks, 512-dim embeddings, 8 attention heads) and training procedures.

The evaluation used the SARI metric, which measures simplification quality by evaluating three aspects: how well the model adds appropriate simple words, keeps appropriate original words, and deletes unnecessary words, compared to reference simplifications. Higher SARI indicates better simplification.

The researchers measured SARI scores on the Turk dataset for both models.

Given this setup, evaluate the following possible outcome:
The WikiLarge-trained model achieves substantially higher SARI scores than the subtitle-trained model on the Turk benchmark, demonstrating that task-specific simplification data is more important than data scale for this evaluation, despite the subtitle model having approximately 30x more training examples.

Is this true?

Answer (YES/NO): YES